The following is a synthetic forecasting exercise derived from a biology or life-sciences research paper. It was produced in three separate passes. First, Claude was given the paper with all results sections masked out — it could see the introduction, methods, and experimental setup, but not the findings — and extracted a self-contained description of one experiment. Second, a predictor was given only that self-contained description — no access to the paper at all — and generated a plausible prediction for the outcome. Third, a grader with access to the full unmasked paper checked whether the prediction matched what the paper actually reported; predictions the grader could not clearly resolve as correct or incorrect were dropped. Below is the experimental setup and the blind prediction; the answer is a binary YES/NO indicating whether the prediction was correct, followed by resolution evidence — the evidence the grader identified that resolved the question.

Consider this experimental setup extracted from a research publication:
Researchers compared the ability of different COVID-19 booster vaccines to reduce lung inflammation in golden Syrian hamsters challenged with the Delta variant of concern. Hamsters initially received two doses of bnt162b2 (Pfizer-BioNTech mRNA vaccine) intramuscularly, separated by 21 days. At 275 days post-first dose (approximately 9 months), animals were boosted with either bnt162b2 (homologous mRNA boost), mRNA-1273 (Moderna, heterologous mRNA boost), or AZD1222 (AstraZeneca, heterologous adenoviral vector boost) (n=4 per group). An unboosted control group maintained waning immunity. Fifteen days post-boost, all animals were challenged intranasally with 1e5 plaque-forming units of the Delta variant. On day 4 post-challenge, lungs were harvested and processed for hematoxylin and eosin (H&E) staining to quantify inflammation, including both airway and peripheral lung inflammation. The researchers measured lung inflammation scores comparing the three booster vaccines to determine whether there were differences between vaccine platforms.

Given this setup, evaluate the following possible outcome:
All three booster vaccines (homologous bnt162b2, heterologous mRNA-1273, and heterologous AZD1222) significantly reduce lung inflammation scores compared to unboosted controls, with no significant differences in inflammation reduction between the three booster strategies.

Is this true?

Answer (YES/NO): NO